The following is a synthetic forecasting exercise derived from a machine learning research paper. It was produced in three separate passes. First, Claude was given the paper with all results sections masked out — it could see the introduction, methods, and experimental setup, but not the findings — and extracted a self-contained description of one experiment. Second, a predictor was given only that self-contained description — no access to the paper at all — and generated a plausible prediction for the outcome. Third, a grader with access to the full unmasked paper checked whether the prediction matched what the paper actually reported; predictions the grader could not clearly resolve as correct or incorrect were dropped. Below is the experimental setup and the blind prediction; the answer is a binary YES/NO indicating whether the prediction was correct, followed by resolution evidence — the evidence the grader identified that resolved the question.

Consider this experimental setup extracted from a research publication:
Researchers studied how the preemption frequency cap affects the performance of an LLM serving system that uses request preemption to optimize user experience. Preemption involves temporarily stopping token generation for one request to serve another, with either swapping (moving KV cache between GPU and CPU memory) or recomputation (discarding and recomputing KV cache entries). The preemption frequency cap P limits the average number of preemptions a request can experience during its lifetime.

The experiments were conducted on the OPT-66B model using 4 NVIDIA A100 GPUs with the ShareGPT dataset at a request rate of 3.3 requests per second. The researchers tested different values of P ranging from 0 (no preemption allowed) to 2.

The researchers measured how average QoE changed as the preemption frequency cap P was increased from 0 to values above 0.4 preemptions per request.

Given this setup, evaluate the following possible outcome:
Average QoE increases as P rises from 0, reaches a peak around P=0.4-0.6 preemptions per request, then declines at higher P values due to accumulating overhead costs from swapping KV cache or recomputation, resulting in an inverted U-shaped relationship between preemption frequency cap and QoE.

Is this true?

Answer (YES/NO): NO